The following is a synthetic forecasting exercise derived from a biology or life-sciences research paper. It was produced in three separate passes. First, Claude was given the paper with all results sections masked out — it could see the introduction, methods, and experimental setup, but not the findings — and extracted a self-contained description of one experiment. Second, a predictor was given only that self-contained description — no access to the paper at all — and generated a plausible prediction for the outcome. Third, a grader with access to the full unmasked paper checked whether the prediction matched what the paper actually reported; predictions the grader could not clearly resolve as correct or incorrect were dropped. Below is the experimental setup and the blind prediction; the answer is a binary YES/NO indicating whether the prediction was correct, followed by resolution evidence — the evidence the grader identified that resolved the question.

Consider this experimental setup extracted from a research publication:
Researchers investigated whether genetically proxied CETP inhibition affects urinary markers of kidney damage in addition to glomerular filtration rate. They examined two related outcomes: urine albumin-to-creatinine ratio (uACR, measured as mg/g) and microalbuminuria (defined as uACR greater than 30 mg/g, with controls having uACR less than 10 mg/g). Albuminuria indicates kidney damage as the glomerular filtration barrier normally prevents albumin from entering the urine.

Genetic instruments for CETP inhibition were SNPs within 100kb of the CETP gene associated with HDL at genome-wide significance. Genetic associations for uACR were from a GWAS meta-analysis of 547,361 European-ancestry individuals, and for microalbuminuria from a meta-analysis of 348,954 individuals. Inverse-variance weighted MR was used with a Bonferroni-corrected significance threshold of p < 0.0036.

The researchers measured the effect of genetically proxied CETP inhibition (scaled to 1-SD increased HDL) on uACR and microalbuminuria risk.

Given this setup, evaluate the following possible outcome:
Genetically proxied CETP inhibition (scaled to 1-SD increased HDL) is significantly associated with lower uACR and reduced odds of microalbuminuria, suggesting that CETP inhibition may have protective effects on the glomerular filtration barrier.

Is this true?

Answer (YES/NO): NO